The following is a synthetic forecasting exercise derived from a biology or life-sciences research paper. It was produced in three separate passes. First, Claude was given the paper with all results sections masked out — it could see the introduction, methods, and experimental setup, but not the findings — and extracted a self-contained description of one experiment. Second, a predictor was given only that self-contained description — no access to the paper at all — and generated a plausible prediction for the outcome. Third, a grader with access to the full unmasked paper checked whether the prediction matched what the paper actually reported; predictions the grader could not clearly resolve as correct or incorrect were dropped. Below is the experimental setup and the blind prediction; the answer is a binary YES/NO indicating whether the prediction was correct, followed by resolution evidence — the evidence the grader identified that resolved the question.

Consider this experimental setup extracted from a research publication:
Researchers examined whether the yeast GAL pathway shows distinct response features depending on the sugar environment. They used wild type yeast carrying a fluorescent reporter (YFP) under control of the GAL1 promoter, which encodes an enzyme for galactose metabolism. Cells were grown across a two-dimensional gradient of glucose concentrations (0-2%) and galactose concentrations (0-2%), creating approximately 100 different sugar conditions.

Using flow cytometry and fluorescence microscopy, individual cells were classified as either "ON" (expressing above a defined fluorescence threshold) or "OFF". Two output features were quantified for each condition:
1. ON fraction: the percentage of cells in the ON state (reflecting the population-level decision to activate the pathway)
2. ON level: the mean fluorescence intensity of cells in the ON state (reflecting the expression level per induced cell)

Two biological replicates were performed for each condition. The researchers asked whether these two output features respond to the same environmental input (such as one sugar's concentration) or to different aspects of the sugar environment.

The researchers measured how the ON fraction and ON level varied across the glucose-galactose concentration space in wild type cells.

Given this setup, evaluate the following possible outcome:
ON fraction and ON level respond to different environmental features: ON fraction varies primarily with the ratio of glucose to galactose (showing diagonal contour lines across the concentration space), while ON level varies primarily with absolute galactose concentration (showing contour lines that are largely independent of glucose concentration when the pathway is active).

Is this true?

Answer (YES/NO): NO